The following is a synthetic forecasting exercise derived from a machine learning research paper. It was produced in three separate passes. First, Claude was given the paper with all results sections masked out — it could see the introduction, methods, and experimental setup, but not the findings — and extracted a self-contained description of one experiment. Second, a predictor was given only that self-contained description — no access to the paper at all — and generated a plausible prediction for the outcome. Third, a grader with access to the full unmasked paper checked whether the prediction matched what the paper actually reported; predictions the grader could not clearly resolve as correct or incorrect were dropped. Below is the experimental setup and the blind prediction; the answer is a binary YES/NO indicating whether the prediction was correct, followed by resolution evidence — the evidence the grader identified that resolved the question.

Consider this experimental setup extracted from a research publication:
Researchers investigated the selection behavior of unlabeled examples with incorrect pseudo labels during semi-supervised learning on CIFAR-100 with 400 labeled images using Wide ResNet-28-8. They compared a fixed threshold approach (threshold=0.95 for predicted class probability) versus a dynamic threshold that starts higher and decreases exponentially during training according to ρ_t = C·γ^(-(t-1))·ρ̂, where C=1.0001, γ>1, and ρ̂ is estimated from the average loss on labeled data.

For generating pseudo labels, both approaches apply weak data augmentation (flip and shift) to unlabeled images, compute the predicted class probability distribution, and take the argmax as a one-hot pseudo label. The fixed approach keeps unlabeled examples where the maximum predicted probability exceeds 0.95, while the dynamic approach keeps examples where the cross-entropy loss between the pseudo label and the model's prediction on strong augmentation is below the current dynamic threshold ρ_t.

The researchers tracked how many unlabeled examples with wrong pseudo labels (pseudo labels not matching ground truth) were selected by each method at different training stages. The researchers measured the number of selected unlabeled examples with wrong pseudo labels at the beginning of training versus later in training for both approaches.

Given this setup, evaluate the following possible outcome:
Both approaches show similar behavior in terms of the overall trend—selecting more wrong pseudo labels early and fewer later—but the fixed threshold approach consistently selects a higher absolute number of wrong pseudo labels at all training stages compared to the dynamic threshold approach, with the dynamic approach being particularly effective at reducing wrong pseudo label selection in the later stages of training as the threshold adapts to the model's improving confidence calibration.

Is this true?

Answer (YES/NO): NO